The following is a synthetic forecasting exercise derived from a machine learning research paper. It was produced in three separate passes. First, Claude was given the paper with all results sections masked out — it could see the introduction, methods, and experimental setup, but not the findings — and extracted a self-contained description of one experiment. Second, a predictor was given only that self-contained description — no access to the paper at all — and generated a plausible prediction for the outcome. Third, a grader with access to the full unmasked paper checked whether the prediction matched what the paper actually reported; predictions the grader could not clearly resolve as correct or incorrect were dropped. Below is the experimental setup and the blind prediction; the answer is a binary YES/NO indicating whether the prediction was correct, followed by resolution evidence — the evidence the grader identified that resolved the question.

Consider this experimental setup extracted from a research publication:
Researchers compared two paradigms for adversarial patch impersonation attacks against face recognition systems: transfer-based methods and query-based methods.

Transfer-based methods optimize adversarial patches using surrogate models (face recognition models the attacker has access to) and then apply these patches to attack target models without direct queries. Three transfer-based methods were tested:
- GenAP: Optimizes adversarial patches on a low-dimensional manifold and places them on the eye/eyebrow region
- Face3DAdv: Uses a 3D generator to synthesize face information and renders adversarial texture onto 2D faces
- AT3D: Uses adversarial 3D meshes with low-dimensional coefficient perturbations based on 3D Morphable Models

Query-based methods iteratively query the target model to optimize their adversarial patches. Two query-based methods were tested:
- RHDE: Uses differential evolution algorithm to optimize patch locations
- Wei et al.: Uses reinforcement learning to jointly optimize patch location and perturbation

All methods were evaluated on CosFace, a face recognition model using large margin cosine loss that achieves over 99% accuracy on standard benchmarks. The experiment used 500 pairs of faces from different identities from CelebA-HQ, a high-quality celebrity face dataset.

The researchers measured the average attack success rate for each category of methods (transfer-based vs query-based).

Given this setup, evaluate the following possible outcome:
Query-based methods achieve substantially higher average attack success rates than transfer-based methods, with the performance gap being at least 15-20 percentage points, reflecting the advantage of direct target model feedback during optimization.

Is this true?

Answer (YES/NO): NO